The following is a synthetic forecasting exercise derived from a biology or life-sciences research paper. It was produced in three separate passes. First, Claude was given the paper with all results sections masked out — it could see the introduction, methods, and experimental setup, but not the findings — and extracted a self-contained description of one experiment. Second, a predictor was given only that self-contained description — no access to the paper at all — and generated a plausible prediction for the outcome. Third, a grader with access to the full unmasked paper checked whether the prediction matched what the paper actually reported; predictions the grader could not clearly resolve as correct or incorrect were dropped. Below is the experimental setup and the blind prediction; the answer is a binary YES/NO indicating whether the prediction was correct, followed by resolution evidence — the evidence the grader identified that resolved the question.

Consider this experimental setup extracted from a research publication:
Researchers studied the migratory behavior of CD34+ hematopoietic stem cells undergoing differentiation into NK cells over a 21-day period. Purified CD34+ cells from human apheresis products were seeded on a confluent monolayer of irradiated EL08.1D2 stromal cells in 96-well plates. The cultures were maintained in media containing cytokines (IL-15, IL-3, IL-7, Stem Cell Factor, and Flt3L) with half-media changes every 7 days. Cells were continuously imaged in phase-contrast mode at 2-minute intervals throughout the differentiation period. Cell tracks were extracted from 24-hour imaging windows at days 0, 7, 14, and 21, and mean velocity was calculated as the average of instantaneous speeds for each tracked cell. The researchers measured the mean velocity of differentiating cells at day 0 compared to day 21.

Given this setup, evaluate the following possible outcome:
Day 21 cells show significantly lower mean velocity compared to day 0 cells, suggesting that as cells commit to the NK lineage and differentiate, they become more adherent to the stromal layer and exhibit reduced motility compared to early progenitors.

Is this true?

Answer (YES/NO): NO